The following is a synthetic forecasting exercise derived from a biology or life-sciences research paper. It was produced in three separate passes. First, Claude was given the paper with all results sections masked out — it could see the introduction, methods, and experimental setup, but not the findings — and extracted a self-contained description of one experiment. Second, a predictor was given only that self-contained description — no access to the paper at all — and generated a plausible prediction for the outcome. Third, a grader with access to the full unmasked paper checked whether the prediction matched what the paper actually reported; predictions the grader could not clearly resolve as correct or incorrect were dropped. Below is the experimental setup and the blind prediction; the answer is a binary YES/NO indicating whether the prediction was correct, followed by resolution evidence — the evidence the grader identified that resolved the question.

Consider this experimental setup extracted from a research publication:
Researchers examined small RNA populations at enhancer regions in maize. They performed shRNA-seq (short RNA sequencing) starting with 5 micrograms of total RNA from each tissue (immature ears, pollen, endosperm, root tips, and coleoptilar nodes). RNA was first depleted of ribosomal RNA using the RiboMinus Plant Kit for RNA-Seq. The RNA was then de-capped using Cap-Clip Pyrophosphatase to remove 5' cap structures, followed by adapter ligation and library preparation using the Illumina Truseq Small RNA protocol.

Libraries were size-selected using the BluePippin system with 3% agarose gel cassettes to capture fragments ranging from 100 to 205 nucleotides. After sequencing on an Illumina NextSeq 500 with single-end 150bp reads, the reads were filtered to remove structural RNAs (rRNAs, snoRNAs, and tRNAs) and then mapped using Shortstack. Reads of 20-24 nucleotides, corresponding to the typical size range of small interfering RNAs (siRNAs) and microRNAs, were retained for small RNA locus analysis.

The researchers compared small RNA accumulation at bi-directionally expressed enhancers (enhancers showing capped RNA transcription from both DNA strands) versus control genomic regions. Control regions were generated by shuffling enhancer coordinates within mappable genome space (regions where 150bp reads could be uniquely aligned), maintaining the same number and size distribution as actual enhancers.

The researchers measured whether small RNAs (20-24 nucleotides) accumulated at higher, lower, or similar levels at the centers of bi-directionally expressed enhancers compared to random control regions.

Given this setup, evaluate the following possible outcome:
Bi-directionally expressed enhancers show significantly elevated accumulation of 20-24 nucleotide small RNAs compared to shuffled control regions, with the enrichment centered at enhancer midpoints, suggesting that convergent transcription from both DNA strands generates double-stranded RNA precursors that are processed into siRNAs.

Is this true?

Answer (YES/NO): NO